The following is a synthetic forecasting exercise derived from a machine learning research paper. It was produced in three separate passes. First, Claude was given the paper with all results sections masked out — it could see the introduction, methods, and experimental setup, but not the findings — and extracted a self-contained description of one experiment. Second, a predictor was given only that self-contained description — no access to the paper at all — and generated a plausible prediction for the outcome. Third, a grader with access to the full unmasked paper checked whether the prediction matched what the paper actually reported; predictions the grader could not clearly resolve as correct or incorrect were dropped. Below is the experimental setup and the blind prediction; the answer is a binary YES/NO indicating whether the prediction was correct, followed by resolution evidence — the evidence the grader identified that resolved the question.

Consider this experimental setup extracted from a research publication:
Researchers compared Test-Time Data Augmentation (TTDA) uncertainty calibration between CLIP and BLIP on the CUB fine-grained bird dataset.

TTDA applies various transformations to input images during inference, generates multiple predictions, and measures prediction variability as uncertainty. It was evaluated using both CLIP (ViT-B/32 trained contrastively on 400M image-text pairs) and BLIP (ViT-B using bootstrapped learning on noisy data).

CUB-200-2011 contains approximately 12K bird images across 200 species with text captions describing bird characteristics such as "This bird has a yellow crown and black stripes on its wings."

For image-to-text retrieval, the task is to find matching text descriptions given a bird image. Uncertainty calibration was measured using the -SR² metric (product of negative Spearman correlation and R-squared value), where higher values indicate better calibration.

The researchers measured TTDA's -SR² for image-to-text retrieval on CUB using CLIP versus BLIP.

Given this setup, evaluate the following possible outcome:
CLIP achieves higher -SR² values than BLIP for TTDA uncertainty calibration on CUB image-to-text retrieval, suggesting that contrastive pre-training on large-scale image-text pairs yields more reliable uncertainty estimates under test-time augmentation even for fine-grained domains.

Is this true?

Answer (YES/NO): NO